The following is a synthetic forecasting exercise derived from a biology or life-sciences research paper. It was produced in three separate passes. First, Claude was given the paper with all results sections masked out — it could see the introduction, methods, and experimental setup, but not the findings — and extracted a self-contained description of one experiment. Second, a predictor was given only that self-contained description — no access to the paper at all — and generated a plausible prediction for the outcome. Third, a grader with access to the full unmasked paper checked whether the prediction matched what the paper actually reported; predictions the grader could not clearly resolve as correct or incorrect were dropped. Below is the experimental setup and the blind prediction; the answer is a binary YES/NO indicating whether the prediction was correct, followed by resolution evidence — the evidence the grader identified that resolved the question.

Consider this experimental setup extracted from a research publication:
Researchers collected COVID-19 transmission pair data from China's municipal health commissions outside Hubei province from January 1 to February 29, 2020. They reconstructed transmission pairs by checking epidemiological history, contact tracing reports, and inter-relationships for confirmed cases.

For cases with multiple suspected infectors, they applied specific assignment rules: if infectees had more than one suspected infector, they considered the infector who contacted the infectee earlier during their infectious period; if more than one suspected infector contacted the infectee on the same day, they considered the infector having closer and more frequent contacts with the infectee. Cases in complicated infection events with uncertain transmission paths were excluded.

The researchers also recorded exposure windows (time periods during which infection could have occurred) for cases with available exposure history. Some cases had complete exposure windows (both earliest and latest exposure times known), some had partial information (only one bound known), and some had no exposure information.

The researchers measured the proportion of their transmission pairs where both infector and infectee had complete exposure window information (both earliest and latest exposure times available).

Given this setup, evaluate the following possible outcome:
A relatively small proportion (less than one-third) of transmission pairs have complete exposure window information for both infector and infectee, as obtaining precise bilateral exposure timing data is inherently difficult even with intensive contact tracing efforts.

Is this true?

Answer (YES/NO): YES